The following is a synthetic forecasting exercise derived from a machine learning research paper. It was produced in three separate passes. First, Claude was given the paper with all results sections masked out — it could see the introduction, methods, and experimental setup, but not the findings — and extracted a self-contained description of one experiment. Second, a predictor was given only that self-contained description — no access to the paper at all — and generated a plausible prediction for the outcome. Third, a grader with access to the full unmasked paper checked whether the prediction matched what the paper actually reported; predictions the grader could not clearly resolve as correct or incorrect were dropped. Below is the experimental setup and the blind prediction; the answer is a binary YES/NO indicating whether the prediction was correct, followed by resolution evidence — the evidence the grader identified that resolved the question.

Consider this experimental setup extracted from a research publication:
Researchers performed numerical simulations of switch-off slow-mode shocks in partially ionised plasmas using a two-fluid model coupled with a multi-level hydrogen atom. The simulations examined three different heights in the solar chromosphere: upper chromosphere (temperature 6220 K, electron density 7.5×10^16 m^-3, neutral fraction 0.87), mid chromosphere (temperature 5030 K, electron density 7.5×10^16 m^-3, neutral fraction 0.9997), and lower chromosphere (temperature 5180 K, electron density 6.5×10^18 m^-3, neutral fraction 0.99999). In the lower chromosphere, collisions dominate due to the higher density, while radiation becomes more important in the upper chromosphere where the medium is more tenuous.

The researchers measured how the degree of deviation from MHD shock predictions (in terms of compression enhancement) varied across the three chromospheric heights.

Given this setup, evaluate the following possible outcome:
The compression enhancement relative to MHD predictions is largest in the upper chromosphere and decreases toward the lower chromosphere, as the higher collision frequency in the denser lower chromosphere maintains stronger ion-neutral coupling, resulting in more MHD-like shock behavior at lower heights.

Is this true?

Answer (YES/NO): NO